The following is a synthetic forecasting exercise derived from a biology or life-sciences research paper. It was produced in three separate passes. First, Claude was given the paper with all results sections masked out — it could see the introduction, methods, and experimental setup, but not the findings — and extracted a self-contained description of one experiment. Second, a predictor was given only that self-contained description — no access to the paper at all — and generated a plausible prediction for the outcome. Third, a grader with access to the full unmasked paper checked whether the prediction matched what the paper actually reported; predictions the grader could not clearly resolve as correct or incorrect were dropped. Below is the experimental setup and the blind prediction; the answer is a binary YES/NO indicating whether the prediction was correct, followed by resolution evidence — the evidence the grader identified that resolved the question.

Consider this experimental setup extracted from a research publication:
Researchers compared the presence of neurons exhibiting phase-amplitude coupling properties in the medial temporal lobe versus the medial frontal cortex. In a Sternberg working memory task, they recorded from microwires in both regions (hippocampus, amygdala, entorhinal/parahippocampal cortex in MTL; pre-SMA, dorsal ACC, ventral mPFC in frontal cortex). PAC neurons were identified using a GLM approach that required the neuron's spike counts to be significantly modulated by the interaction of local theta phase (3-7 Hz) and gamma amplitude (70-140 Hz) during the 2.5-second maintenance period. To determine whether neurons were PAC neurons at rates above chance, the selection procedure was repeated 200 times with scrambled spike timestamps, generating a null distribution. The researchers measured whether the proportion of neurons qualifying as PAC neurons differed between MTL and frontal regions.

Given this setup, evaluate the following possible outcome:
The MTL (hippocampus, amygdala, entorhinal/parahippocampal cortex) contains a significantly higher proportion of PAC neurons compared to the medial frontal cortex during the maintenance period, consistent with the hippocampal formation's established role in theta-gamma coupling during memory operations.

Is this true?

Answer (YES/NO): YES